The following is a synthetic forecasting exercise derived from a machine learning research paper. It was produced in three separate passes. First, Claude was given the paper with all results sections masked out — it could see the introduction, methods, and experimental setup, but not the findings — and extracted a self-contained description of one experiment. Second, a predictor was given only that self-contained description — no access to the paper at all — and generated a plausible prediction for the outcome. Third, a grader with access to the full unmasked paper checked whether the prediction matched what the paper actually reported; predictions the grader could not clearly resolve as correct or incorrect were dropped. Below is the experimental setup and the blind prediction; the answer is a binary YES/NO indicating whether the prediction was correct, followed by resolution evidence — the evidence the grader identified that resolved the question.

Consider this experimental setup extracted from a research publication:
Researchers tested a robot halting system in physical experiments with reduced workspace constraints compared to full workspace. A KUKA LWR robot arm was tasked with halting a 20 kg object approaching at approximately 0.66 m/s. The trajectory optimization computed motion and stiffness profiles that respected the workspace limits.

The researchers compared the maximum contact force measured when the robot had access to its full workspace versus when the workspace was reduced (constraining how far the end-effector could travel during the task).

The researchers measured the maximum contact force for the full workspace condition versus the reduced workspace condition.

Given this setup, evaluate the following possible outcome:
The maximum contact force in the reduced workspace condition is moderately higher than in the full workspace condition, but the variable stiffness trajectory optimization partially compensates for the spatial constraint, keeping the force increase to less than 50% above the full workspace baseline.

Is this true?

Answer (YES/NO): NO